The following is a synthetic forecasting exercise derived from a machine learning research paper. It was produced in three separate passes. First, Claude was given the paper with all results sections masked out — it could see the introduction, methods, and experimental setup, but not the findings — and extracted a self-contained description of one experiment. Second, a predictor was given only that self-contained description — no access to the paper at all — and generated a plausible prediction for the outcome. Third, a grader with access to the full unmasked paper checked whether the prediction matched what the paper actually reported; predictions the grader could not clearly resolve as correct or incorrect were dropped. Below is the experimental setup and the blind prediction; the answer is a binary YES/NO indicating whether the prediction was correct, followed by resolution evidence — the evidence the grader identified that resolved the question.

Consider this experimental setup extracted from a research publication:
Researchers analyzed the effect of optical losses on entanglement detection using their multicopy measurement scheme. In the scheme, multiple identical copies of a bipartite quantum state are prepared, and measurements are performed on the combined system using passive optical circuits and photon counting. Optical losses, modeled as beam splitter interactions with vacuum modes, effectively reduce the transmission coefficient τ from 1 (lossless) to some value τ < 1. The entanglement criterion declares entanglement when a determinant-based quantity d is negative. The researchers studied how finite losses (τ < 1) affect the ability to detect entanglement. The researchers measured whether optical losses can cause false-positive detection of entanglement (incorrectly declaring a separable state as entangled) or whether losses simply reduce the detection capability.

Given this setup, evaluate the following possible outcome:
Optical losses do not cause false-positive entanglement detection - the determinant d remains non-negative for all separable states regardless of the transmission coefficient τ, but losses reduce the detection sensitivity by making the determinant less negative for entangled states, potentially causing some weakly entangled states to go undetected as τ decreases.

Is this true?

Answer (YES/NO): YES